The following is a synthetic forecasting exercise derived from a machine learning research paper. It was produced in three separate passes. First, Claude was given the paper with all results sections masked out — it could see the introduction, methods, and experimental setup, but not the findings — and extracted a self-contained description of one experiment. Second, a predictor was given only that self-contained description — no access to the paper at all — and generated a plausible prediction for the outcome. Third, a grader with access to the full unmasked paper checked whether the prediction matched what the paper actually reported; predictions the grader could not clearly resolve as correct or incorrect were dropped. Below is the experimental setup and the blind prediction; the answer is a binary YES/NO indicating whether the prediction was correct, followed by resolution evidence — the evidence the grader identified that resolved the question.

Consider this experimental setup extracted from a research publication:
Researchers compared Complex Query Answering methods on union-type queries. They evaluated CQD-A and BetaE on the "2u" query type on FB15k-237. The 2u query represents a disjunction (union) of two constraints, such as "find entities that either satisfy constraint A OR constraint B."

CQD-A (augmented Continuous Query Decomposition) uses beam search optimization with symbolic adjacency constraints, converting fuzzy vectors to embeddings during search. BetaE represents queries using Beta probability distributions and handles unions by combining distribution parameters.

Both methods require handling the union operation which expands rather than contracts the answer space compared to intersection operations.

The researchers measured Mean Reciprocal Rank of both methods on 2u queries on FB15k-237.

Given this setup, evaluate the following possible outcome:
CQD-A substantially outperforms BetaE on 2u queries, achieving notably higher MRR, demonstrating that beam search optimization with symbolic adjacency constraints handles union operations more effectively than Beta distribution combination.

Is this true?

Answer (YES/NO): YES